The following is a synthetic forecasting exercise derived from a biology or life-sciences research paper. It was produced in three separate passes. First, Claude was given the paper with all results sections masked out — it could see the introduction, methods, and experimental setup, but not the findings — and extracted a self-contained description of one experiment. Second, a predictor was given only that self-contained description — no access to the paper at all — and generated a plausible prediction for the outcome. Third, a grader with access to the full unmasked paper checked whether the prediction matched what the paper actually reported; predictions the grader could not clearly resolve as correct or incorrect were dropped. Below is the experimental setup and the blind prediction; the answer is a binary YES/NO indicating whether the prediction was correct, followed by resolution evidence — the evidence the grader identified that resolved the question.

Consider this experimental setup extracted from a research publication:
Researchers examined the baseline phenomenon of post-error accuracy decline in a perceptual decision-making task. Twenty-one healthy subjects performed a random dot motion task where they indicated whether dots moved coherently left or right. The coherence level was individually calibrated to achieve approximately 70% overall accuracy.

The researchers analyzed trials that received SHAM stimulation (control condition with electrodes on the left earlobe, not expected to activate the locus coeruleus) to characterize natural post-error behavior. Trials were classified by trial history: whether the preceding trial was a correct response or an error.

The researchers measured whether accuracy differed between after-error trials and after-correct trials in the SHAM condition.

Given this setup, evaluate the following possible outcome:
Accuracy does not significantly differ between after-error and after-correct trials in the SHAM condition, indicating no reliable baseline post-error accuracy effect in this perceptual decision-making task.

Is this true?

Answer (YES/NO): NO